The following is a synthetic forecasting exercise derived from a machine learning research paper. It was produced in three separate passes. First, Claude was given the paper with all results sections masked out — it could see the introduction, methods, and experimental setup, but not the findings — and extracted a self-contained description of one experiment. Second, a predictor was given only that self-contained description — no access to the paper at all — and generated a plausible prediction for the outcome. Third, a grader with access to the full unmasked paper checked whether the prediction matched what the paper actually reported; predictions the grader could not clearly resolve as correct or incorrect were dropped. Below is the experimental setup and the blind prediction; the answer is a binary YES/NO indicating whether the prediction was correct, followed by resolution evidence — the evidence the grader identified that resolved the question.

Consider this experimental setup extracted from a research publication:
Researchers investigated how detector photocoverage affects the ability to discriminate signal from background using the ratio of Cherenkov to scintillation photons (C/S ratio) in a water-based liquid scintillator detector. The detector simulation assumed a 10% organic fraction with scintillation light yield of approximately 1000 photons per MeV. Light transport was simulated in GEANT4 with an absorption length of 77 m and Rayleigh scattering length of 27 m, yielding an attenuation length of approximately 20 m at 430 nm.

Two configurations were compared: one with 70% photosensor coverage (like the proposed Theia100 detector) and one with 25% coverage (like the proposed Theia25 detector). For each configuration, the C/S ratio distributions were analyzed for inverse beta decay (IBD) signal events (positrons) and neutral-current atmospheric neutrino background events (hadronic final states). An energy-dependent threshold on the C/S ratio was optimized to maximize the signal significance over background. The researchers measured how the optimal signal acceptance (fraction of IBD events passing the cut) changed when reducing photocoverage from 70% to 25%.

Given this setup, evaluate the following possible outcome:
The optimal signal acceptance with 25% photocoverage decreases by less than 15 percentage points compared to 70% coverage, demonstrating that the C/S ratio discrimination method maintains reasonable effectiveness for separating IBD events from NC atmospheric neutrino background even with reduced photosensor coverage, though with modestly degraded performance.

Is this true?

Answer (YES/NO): YES